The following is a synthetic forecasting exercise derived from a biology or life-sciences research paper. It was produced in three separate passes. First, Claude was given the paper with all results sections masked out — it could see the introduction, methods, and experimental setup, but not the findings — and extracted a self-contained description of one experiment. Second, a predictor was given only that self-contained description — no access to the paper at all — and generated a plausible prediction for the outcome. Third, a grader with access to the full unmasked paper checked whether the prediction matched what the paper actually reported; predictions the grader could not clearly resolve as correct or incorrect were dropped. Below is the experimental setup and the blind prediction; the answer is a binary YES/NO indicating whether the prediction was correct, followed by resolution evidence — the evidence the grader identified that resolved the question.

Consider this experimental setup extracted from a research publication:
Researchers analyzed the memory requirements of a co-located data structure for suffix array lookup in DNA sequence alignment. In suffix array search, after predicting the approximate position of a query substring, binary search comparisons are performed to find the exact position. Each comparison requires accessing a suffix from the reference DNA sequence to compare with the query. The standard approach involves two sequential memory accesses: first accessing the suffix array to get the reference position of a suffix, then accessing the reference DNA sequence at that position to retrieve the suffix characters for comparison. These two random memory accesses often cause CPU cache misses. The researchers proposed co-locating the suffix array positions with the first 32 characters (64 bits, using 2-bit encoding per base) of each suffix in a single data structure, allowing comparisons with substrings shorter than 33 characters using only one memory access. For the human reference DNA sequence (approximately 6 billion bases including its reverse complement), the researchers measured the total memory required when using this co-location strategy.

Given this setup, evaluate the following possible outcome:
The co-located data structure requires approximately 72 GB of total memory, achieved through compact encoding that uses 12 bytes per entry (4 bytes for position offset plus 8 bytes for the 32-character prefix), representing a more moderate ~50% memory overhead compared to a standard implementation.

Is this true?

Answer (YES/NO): NO